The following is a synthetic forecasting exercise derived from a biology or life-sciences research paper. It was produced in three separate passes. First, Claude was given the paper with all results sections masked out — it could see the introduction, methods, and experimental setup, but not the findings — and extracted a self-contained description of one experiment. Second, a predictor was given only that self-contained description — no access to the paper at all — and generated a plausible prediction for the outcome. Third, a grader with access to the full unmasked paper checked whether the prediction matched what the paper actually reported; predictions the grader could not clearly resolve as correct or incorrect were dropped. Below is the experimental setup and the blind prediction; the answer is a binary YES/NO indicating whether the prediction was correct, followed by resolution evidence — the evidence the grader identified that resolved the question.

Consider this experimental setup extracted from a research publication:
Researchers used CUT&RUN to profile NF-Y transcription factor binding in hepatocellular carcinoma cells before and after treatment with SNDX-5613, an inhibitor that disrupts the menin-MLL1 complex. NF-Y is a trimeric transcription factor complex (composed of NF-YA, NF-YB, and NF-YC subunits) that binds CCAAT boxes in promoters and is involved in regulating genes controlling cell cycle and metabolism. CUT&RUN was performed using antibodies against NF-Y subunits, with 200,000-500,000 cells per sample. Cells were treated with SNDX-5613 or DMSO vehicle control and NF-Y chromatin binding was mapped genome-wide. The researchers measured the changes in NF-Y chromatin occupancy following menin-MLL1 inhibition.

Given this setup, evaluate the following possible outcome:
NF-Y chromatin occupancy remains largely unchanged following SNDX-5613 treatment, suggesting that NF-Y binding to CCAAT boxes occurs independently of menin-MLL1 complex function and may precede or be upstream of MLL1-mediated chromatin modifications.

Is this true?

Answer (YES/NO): NO